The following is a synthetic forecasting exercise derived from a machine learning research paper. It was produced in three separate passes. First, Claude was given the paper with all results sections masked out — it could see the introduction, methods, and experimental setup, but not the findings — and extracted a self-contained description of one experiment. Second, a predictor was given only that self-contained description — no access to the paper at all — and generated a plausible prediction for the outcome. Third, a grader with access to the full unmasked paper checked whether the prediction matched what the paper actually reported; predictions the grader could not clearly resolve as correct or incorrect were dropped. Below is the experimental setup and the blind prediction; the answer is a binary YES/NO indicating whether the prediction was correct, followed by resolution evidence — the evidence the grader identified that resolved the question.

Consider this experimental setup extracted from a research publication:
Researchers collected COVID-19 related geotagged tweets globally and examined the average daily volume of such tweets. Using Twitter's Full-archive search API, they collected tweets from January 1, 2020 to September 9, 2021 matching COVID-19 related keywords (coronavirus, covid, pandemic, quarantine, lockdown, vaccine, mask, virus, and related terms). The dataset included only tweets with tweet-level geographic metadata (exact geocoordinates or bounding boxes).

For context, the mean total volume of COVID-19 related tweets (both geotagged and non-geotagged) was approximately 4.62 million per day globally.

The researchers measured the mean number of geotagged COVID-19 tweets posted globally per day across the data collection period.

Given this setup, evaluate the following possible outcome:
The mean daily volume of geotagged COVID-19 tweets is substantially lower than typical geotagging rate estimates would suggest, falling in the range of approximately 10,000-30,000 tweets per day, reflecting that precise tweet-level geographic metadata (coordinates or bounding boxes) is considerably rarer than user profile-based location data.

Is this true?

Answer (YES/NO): NO